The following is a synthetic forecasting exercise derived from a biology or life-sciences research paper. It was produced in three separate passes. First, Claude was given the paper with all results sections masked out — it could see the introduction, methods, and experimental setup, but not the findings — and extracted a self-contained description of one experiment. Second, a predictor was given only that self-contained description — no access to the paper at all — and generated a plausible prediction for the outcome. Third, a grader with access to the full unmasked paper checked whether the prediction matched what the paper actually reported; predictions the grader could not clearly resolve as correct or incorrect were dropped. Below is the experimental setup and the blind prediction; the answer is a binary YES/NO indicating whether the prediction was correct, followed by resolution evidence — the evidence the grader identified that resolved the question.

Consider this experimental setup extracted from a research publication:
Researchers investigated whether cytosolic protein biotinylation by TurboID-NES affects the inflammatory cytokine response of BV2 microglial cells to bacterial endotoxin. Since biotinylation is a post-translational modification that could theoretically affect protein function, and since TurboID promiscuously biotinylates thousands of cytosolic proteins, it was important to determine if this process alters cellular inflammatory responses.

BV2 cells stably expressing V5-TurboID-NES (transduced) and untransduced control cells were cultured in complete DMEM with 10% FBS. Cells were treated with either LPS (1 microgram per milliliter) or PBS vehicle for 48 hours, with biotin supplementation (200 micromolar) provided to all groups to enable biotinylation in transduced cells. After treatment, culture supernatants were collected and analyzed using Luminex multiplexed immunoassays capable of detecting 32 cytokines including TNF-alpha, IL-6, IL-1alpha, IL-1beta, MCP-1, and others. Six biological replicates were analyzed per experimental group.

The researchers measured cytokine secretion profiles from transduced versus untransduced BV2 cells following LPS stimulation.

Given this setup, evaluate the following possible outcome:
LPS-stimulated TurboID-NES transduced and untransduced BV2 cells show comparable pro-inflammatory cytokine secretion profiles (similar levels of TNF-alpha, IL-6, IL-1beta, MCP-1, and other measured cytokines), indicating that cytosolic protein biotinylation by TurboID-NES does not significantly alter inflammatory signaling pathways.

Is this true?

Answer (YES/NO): YES